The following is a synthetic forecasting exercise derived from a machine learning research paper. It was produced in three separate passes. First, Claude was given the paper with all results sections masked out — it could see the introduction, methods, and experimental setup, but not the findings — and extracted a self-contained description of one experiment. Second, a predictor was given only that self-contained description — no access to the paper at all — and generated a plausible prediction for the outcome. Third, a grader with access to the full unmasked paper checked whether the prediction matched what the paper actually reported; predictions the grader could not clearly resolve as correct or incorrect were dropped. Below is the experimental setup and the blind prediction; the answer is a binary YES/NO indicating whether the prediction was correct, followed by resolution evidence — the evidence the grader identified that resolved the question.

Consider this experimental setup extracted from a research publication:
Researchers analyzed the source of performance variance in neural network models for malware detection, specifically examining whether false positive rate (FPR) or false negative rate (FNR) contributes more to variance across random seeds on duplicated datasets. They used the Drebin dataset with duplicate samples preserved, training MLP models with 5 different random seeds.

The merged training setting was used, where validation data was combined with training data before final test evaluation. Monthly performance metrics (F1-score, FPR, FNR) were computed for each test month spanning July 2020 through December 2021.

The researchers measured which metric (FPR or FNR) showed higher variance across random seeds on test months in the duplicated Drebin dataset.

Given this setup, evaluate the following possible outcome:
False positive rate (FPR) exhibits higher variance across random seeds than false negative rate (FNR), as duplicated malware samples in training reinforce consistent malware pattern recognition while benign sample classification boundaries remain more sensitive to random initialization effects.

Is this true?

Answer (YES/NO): NO